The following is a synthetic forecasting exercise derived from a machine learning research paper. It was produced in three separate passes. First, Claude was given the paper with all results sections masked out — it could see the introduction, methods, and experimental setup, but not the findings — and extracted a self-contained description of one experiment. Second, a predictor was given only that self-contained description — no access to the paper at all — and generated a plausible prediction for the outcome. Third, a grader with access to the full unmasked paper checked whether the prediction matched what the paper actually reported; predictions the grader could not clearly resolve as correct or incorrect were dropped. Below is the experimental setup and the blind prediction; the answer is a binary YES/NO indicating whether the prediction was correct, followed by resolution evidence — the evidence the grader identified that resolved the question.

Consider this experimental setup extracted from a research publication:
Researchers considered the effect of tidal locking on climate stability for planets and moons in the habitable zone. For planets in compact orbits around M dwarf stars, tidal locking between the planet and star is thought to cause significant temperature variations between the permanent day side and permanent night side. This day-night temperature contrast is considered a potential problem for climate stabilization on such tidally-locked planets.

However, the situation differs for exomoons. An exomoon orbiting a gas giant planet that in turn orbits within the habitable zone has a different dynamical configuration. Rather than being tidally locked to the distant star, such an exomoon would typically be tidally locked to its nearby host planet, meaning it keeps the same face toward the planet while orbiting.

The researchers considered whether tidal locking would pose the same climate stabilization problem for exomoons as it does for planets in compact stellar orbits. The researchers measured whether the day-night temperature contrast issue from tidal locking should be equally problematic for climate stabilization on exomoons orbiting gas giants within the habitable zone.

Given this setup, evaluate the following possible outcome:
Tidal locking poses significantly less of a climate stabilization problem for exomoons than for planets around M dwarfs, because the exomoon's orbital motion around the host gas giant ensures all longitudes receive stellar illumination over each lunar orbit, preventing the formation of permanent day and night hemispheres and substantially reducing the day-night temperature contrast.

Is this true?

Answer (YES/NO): YES